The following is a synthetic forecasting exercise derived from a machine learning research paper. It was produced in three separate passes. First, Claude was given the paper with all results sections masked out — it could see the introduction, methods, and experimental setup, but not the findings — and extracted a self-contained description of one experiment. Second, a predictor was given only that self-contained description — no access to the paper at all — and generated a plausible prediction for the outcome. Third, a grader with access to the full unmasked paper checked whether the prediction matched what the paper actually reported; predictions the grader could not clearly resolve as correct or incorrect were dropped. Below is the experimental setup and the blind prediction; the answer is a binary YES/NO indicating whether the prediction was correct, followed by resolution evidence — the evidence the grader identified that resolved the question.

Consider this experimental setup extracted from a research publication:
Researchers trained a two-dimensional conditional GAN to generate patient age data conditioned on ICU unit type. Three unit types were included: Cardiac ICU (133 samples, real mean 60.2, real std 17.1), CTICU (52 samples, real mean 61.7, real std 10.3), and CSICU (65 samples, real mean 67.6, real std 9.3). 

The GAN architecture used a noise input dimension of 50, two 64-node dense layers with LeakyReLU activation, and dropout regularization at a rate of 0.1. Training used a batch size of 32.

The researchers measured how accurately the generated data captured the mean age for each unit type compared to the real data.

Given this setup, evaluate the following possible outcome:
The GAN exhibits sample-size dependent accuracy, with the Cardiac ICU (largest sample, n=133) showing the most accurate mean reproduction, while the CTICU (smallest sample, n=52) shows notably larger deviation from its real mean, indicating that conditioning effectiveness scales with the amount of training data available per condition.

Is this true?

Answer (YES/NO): NO